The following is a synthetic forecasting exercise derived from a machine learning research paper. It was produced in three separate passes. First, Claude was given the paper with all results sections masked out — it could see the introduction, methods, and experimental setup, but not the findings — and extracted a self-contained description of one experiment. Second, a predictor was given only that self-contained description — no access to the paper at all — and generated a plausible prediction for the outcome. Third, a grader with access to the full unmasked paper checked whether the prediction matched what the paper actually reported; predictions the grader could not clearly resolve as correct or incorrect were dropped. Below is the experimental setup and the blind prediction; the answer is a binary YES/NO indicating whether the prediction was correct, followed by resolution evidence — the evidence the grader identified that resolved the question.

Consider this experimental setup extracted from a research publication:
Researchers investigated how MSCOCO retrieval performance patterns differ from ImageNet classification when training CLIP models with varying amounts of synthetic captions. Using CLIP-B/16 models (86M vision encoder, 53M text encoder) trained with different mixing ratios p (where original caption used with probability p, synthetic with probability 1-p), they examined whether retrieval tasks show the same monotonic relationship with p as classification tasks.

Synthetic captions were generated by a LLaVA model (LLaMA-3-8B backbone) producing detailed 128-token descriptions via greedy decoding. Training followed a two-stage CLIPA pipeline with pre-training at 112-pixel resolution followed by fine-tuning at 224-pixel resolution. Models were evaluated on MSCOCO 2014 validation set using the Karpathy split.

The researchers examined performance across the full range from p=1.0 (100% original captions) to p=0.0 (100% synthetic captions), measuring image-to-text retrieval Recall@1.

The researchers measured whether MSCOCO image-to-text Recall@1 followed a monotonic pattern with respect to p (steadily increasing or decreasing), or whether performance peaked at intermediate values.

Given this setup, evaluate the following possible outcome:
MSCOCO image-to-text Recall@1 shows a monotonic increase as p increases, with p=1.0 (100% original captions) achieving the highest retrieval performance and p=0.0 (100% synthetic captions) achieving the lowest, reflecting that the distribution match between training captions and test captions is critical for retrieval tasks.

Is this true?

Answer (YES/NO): NO